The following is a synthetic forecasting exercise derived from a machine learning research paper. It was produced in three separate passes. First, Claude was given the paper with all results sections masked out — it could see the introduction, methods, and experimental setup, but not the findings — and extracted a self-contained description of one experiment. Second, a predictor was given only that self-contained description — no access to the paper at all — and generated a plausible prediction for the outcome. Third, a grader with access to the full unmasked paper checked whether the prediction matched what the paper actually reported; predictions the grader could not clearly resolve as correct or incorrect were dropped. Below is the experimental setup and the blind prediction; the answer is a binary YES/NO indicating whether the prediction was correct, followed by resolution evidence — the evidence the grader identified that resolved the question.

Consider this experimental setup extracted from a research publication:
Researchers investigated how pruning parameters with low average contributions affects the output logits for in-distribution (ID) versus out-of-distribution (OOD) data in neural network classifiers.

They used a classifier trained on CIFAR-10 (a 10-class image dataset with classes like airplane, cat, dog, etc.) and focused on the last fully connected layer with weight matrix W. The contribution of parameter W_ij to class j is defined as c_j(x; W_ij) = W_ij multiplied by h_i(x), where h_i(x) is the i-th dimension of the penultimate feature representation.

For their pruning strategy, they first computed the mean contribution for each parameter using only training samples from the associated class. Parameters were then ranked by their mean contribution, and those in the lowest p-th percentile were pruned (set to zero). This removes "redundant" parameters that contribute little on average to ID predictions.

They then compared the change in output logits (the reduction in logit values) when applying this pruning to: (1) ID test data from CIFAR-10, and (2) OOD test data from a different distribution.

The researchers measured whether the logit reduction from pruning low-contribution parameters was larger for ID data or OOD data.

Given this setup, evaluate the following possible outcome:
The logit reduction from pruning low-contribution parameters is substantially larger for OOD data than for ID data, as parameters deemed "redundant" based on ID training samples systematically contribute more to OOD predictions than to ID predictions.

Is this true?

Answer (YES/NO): YES